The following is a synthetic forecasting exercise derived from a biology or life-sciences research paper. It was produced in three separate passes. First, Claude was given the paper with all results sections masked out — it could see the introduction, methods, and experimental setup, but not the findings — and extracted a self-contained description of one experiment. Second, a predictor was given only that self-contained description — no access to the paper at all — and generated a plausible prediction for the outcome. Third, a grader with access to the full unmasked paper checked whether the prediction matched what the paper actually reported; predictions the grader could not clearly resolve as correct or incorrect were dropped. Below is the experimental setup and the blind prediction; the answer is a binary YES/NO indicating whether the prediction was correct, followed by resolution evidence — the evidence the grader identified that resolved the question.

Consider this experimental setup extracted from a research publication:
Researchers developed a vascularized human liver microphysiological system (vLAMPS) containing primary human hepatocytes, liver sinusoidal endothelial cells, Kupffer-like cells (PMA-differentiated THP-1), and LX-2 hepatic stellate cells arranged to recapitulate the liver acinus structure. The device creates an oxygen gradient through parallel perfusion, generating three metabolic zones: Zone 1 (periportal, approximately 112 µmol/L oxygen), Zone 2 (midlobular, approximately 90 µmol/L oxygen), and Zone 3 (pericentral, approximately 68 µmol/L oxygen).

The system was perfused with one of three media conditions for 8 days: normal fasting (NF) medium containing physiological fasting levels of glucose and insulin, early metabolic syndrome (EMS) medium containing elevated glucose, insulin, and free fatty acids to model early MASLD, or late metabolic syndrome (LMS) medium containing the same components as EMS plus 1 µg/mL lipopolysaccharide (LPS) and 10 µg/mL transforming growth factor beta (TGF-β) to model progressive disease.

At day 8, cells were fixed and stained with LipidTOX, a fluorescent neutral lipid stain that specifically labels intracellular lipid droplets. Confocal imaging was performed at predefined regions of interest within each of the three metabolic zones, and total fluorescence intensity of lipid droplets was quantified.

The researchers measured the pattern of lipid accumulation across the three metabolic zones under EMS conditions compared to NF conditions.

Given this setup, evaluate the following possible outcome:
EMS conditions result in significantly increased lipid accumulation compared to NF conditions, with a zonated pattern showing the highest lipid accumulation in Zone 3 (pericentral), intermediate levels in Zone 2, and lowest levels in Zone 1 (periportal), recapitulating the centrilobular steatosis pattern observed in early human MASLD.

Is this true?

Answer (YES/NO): YES